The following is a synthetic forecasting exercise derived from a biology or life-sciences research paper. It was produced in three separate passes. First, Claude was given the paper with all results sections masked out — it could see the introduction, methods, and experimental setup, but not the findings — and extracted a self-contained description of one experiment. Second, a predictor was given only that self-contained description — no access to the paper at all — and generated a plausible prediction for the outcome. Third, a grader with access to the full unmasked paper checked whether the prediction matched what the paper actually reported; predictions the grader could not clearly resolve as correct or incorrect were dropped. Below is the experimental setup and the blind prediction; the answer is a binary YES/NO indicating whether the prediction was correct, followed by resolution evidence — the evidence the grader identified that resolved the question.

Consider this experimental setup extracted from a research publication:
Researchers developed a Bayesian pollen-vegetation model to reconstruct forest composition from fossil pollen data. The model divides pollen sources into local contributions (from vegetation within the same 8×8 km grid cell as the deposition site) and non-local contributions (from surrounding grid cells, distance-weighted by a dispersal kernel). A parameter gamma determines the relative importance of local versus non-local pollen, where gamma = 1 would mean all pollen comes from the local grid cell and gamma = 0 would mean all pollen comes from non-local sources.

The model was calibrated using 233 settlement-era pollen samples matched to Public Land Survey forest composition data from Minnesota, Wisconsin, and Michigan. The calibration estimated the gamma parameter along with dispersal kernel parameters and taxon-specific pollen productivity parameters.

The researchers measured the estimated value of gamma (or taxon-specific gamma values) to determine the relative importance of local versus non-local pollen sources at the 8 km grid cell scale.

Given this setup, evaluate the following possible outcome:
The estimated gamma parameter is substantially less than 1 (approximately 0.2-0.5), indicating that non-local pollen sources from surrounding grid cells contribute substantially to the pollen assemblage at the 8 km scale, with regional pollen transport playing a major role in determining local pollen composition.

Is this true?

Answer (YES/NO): NO